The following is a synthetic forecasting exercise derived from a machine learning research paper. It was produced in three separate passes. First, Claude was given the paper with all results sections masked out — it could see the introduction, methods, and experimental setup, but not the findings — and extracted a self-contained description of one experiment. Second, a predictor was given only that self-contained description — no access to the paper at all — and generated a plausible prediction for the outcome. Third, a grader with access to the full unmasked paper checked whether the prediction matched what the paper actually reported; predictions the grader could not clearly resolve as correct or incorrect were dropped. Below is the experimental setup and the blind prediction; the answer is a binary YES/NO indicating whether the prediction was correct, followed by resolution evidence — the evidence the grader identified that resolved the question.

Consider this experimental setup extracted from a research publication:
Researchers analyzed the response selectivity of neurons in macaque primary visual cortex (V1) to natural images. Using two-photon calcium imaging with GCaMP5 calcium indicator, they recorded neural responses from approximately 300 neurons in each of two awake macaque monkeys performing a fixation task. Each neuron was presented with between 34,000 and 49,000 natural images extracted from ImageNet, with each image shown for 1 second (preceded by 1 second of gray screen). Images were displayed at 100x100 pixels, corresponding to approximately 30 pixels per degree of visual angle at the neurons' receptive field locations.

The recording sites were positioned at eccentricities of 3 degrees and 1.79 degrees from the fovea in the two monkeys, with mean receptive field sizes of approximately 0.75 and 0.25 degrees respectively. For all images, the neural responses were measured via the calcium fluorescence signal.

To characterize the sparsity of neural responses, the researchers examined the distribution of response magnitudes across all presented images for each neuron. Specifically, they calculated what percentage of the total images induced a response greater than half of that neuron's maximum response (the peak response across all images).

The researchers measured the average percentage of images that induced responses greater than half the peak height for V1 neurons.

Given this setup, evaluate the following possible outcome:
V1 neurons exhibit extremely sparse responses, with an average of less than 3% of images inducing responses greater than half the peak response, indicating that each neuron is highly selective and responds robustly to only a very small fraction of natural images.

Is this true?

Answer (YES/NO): NO